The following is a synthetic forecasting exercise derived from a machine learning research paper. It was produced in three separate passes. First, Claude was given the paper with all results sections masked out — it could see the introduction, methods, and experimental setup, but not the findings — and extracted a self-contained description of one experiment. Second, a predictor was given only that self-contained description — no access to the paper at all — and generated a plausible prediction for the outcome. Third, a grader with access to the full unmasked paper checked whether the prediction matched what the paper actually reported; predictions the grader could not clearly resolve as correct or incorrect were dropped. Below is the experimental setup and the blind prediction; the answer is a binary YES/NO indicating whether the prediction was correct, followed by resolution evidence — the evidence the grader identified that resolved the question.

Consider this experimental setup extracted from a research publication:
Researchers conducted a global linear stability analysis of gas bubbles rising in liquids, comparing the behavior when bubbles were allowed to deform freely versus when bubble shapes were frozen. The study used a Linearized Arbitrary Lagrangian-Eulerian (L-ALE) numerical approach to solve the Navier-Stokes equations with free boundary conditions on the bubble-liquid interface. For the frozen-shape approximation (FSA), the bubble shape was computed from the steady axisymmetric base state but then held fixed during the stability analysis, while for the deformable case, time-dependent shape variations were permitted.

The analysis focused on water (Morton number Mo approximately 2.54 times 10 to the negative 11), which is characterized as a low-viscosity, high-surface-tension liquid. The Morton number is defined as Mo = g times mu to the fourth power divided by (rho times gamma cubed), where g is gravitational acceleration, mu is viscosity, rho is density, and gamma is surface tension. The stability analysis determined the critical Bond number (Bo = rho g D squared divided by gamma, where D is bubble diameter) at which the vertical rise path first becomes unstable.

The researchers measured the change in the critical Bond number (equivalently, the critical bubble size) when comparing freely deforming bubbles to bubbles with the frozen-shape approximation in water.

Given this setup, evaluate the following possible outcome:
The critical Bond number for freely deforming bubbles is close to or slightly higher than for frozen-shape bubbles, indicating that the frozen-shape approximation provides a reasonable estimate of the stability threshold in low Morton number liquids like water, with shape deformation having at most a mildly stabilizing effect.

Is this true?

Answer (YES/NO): NO